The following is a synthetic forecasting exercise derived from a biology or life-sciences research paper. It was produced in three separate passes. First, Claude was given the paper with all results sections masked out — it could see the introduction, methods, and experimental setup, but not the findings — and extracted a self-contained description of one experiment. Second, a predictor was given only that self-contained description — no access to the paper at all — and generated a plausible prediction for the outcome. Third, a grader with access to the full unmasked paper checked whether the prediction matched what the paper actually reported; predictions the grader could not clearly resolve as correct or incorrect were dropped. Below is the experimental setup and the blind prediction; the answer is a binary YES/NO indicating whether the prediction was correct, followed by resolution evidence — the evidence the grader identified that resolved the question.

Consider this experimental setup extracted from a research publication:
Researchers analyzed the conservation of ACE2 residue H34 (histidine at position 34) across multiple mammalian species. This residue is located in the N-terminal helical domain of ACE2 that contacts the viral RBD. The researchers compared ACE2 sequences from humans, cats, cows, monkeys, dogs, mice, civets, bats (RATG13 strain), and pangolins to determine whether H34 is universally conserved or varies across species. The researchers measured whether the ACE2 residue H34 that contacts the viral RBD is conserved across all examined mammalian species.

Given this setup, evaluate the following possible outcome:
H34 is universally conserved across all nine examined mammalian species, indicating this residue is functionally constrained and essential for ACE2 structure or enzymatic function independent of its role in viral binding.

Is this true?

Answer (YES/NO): NO